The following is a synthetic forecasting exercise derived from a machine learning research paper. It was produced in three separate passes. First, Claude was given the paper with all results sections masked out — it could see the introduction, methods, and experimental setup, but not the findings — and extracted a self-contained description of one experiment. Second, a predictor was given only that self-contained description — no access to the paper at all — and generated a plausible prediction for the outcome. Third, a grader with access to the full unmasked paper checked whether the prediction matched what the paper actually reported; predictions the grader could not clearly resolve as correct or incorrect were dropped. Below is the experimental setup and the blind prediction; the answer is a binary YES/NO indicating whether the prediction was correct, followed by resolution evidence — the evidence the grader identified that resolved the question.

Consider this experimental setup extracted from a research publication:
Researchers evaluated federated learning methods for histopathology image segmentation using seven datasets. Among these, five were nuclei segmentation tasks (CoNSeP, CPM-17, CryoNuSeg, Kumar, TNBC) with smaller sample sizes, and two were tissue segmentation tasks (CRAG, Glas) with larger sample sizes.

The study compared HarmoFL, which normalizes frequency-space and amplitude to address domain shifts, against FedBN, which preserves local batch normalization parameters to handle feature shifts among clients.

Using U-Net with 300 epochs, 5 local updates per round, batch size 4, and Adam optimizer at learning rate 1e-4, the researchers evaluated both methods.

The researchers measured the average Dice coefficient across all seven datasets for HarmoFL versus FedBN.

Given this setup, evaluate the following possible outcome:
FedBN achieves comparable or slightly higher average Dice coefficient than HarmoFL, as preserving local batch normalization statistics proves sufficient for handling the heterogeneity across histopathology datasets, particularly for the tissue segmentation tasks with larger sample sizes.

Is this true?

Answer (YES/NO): YES